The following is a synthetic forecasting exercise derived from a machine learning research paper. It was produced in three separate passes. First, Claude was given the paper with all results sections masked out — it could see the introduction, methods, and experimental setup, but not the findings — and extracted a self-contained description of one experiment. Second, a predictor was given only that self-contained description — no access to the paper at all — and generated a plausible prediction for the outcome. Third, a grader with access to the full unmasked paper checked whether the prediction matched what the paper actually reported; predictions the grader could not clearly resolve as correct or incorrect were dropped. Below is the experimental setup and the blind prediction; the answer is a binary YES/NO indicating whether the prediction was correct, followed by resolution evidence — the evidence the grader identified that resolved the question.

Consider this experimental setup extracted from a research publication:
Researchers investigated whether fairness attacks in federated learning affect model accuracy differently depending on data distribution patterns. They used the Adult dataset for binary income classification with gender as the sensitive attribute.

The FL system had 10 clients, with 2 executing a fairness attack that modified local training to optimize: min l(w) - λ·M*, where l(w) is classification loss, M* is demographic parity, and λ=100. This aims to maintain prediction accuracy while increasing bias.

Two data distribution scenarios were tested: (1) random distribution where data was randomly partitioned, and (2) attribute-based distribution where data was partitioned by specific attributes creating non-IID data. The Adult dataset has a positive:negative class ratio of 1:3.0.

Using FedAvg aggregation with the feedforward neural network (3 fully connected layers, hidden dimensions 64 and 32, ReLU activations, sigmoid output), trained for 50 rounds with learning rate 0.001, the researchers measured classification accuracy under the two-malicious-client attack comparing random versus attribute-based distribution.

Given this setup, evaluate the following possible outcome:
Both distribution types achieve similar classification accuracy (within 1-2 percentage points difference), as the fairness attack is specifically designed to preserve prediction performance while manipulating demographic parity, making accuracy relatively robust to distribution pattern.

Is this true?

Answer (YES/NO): NO